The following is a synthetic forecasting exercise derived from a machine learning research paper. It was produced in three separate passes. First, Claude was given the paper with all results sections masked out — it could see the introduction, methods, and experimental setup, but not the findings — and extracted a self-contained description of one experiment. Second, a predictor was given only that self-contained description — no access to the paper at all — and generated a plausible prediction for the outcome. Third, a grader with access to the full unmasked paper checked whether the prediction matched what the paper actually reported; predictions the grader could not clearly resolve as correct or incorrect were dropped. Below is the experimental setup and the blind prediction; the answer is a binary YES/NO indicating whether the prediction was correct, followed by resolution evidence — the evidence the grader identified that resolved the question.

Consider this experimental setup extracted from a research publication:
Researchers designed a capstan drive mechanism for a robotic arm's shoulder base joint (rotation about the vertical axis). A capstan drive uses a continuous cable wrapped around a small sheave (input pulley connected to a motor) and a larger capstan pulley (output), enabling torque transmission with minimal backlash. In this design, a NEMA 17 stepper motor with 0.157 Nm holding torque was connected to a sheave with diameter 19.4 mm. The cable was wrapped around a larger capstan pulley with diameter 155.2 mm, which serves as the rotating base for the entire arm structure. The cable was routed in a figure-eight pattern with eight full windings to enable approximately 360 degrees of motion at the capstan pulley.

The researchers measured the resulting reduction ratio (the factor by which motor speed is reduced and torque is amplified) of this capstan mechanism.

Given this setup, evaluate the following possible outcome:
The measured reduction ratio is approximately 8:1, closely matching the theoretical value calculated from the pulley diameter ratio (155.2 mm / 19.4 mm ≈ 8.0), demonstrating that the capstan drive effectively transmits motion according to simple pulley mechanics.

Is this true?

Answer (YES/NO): YES